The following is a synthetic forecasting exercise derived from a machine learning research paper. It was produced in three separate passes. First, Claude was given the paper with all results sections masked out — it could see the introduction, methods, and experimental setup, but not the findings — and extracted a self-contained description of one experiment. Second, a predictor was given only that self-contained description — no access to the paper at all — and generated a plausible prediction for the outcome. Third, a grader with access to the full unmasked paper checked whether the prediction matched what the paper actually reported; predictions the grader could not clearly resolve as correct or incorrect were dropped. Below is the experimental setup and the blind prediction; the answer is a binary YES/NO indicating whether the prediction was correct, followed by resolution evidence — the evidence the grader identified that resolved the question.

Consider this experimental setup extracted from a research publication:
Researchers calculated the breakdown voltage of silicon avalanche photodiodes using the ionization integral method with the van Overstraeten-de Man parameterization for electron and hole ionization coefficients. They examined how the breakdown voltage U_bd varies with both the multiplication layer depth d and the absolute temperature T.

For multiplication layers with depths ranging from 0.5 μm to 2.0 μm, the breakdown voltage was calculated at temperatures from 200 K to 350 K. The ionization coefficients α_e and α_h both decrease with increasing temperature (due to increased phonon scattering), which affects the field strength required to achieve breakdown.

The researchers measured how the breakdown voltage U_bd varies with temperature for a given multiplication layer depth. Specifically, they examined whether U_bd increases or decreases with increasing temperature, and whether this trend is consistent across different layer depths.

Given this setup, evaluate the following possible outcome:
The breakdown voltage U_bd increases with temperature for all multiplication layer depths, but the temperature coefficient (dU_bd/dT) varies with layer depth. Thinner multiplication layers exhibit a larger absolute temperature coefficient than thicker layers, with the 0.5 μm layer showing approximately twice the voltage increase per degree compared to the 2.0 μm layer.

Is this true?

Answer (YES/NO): NO